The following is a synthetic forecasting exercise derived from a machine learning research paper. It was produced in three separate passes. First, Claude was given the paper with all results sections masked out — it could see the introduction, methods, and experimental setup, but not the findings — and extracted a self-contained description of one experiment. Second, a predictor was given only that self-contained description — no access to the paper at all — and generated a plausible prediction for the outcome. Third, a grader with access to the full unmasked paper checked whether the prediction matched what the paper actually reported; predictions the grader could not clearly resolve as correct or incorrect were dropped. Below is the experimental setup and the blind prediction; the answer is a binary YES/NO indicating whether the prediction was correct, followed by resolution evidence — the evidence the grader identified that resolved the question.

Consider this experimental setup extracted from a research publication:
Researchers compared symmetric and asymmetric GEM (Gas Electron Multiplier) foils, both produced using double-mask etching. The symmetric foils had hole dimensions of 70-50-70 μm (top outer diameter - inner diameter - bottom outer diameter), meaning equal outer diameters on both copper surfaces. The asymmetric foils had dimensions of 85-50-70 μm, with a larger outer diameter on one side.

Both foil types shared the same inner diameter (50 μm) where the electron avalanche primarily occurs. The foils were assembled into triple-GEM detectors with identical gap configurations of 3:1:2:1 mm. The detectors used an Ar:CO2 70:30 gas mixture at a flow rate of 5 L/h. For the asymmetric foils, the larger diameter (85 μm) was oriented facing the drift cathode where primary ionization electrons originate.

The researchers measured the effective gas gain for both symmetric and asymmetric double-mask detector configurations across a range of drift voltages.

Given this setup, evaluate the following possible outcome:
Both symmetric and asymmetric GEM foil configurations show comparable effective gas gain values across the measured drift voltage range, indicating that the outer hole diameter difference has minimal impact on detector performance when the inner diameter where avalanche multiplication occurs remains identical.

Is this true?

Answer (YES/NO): NO